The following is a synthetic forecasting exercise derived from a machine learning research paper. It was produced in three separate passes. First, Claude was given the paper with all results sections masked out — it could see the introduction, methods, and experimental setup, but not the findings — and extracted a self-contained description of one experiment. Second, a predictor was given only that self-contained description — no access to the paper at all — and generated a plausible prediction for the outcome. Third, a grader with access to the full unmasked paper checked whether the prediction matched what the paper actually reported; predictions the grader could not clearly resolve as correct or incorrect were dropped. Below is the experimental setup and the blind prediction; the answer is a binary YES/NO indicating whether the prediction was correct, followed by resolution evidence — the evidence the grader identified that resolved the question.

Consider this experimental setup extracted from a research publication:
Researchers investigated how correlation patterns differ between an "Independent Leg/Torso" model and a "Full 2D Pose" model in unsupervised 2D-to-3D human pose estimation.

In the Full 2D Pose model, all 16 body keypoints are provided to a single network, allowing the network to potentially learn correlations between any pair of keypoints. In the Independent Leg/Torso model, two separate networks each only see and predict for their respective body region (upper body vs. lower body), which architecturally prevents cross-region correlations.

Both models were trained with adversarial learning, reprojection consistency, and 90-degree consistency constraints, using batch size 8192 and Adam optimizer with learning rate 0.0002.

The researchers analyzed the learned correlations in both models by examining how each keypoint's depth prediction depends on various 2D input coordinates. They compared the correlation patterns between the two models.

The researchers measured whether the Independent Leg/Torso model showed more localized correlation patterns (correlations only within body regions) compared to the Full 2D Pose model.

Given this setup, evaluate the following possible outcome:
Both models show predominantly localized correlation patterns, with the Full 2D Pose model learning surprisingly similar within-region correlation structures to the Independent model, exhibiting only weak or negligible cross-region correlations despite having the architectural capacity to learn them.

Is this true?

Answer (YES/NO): NO